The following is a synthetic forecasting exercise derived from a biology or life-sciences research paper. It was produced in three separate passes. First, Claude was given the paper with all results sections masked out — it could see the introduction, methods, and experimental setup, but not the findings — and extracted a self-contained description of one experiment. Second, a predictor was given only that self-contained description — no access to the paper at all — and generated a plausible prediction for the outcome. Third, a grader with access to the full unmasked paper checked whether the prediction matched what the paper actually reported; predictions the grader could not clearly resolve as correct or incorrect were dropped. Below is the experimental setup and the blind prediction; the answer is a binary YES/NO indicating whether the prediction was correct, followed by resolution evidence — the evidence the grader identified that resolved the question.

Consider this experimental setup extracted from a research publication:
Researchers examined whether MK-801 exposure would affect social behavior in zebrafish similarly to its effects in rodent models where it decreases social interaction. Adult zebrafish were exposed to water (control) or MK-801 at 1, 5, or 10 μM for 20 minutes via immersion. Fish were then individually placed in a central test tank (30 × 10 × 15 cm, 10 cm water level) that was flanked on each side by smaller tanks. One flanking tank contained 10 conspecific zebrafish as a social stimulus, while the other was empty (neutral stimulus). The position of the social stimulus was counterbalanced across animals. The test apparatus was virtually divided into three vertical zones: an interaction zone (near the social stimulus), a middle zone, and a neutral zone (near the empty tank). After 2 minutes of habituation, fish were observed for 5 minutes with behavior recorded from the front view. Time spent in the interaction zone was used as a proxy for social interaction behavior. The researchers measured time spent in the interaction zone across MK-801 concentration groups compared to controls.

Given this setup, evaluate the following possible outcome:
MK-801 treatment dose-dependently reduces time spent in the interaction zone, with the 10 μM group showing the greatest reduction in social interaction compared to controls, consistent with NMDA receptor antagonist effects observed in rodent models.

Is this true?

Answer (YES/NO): NO